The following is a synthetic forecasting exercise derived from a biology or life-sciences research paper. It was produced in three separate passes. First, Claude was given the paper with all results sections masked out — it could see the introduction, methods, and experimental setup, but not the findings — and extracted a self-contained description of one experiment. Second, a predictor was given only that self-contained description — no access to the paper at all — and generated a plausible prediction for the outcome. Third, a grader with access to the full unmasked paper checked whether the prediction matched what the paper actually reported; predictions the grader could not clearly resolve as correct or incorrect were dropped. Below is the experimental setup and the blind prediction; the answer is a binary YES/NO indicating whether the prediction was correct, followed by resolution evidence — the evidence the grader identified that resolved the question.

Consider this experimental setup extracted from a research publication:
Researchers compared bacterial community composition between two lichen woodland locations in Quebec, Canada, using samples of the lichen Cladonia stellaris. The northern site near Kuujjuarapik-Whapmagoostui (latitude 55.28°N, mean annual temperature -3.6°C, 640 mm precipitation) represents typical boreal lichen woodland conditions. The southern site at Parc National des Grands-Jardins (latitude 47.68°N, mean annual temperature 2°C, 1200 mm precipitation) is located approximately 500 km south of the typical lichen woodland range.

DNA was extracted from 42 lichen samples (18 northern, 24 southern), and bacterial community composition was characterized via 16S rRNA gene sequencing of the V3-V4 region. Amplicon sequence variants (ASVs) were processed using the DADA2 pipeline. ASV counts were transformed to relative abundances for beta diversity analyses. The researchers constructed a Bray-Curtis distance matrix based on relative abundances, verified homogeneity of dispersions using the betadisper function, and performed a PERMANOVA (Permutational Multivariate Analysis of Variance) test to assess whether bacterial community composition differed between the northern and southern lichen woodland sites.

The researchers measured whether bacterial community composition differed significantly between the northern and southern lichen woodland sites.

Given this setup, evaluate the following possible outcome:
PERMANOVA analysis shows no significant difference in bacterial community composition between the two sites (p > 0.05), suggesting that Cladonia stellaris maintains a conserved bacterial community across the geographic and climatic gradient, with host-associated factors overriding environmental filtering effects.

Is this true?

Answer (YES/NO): NO